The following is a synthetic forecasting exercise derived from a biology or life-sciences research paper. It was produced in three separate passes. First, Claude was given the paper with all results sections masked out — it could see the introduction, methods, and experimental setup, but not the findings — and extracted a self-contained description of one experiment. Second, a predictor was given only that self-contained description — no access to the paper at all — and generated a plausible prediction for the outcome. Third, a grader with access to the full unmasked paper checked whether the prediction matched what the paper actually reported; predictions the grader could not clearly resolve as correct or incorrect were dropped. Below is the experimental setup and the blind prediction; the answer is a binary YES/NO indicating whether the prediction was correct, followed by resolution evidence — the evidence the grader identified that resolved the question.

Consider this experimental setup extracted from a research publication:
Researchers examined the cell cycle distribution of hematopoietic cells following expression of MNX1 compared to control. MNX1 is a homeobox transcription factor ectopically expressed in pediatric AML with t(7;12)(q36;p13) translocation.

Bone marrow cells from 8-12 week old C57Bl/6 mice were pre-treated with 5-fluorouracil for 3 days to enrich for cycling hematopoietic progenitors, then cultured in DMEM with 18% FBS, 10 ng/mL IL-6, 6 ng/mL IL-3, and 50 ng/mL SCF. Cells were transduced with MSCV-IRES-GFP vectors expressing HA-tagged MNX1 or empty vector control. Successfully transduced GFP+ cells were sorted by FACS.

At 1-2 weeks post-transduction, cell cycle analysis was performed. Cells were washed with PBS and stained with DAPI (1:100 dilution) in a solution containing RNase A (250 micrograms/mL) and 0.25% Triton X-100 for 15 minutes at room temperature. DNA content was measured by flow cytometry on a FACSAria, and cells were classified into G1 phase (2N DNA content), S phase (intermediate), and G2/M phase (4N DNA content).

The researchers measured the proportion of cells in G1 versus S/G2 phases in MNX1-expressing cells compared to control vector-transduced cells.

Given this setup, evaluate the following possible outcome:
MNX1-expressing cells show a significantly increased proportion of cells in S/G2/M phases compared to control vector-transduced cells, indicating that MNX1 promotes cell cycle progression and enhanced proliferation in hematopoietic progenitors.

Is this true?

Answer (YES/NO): NO